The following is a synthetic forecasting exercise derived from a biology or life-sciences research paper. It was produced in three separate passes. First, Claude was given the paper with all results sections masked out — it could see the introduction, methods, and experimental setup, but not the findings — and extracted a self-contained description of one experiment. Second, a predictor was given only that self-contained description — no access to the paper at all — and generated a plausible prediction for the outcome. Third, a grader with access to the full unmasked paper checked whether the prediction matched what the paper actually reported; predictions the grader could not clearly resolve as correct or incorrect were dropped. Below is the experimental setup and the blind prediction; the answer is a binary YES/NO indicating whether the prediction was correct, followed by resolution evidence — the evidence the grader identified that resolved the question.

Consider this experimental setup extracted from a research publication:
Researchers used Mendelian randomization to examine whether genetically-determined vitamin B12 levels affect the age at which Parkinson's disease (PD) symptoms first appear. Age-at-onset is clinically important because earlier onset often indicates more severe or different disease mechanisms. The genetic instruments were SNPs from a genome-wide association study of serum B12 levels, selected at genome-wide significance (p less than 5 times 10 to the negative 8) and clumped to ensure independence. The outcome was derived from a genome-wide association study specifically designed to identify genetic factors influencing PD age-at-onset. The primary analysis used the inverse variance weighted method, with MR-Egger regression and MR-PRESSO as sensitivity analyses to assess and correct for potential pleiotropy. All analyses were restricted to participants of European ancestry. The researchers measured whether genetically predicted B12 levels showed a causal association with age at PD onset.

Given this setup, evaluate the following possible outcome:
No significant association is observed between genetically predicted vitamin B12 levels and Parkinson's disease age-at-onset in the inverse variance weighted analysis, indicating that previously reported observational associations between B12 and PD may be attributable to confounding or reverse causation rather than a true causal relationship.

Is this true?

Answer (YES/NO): YES